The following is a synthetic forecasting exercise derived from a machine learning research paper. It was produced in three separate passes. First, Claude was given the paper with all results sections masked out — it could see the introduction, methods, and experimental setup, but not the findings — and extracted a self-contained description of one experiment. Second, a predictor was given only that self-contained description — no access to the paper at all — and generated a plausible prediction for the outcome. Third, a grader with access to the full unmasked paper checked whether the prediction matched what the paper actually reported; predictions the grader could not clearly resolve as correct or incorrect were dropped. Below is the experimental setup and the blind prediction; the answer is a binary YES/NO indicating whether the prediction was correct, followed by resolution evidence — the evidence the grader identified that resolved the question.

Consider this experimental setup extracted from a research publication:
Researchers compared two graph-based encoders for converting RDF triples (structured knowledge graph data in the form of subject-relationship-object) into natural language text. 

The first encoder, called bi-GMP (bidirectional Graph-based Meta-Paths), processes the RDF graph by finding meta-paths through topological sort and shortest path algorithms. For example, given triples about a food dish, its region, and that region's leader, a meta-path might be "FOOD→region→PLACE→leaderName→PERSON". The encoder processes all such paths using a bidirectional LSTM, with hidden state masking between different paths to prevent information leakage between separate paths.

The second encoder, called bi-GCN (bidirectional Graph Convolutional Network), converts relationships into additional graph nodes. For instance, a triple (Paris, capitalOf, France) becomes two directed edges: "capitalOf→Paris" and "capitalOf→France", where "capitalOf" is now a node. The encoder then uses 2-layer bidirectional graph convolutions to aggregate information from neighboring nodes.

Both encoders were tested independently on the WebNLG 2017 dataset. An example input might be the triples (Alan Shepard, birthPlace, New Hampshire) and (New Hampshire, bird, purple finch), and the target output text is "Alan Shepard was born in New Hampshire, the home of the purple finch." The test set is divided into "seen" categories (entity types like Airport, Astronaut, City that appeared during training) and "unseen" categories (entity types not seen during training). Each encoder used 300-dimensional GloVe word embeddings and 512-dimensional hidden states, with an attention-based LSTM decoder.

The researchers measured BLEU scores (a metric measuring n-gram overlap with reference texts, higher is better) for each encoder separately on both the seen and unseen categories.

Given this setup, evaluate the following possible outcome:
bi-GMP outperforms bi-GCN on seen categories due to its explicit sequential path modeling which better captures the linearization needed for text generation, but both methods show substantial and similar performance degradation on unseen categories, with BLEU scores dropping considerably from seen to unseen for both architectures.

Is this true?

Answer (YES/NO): NO